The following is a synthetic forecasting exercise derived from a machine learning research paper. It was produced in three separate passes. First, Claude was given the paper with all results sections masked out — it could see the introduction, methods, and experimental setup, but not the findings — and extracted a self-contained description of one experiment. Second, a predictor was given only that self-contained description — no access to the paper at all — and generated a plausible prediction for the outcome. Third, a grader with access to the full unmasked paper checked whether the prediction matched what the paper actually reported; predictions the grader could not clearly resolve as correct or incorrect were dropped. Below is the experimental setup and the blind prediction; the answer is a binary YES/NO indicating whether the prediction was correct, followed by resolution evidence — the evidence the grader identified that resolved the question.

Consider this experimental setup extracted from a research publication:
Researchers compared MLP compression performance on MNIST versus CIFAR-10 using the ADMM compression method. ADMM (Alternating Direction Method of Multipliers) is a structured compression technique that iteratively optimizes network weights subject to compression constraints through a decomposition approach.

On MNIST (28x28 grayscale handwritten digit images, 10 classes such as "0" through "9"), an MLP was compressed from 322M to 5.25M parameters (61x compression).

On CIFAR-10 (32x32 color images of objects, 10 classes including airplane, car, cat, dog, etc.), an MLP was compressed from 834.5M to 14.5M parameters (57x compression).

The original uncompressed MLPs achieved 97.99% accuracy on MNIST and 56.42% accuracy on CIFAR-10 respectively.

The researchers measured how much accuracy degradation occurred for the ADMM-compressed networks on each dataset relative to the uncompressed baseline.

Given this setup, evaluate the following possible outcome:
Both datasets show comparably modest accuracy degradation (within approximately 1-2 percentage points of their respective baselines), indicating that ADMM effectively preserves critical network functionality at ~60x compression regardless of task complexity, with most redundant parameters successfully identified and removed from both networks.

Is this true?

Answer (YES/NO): NO